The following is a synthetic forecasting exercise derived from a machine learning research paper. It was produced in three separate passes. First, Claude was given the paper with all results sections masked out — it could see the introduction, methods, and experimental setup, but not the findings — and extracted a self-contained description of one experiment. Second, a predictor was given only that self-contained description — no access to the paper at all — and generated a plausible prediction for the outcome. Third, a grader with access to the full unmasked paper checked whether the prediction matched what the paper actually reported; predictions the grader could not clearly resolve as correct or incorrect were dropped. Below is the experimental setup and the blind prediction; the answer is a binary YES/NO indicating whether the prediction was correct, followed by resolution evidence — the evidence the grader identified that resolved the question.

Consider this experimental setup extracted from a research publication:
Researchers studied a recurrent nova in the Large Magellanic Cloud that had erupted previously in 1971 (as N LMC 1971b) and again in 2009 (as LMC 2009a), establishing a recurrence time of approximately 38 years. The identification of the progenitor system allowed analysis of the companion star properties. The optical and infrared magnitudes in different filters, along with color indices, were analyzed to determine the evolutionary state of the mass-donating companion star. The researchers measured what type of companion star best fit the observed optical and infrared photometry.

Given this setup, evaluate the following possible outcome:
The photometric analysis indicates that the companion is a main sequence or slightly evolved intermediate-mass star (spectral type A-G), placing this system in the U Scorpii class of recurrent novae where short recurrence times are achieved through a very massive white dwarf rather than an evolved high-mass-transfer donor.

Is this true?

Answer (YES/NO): NO